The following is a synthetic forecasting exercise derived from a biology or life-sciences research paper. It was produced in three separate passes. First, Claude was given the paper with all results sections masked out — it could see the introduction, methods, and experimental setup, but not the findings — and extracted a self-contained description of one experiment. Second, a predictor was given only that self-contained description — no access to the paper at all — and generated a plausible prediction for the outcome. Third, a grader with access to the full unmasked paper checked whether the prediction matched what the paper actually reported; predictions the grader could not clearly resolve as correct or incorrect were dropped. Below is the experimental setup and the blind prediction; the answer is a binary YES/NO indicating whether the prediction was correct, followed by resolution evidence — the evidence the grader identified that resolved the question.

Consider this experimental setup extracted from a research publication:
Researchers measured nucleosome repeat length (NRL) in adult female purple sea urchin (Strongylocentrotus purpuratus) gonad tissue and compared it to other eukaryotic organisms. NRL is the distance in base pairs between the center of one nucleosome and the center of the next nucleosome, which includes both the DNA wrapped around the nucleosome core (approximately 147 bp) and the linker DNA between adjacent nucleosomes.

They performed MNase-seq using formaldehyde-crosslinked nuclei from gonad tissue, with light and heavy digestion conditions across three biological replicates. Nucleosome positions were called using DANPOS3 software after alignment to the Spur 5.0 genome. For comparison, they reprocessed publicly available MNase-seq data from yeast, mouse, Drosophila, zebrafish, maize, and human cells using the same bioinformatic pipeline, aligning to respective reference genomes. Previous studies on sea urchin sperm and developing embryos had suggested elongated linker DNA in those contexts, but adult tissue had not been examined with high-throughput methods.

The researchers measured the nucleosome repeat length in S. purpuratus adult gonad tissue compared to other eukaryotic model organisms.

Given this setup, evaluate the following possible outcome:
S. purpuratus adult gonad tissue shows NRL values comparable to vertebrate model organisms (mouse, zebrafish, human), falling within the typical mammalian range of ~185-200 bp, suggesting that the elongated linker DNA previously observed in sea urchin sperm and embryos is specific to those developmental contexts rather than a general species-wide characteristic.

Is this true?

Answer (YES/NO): NO